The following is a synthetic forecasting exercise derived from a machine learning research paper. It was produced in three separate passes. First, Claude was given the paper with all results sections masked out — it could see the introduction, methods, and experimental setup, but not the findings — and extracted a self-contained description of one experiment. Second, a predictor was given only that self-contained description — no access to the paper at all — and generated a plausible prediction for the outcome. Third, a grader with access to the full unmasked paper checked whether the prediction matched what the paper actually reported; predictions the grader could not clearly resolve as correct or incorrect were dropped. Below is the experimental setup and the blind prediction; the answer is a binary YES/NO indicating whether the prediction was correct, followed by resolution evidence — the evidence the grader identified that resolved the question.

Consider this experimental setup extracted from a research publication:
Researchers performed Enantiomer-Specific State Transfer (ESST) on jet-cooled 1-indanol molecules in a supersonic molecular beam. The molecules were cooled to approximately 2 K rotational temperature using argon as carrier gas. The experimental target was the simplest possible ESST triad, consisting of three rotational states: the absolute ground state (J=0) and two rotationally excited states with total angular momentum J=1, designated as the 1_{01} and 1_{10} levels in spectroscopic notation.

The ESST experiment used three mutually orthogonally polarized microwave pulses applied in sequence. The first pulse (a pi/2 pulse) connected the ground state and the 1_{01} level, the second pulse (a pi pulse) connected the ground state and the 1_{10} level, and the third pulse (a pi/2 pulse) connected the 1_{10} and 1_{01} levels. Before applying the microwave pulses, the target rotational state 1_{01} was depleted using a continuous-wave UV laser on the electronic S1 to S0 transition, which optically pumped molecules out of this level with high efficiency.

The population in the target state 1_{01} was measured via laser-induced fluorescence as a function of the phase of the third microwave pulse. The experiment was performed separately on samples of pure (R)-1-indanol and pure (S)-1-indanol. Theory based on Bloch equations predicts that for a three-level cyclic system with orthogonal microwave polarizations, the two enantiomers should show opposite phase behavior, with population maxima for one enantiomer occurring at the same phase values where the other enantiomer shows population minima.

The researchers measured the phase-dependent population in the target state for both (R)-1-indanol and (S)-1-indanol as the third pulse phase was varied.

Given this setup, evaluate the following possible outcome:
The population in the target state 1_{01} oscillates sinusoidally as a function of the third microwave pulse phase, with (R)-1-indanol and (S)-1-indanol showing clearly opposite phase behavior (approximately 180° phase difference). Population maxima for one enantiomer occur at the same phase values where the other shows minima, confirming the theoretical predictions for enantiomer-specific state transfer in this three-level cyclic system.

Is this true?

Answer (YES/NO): YES